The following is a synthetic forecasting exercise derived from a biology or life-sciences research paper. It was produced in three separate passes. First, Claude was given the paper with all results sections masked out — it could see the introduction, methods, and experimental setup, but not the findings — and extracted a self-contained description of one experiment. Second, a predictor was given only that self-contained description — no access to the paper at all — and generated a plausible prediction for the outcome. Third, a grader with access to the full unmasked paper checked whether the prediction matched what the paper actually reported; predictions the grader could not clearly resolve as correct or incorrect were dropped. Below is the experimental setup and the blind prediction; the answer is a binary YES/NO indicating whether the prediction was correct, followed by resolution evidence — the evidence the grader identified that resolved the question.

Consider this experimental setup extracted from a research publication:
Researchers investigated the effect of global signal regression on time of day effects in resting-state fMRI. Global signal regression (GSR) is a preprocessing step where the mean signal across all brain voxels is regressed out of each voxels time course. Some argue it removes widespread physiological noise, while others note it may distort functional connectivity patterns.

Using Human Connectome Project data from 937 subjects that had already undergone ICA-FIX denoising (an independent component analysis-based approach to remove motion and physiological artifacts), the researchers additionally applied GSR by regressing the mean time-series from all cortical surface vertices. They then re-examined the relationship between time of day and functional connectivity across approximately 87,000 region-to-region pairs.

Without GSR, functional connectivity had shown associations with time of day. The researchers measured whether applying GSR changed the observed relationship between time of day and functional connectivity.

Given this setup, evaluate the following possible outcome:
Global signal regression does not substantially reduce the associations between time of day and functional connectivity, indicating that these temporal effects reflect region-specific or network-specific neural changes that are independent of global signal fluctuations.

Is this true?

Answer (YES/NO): NO